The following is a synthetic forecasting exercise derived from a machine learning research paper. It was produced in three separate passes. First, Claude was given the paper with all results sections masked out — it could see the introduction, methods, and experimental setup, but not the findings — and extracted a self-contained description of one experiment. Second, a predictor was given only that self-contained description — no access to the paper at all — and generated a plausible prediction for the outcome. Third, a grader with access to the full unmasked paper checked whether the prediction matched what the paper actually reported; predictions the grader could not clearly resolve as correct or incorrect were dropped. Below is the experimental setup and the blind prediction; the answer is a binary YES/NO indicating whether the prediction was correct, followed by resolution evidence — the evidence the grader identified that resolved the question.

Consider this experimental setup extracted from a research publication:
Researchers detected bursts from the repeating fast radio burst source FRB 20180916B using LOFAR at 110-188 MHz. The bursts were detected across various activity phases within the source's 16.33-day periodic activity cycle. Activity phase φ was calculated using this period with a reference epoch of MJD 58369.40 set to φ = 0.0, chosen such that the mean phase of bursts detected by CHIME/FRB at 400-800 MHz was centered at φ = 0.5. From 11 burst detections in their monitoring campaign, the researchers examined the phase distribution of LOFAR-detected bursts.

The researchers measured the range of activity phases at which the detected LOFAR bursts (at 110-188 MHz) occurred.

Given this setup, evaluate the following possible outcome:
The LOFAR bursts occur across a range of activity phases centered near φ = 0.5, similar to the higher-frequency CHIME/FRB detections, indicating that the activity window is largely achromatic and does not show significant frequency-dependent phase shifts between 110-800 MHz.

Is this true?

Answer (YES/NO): NO